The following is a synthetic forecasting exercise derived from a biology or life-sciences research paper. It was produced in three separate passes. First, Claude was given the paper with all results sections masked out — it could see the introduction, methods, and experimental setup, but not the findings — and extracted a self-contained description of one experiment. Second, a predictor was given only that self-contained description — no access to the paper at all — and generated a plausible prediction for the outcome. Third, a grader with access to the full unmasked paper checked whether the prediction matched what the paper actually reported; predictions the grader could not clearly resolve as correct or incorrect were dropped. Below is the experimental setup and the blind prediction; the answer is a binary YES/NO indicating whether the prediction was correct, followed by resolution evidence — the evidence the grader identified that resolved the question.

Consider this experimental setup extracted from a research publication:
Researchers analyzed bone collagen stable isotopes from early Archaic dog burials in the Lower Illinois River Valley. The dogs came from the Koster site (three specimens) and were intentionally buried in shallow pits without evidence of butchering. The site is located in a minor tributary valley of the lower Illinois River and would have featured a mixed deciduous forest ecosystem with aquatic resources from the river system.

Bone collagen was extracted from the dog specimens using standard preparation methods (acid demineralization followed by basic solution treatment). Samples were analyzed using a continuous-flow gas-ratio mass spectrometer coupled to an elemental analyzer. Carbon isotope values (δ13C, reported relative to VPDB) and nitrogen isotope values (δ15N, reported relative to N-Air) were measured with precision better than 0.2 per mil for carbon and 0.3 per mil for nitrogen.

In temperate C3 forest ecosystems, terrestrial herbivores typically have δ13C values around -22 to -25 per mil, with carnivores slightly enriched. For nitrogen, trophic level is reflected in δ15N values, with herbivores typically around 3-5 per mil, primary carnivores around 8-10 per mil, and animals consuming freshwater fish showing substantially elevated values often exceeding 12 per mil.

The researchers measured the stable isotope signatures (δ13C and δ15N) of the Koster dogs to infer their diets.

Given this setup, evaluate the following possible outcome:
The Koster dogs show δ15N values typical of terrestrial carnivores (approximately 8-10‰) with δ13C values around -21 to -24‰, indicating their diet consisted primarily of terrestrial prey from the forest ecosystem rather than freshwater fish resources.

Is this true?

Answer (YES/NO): YES